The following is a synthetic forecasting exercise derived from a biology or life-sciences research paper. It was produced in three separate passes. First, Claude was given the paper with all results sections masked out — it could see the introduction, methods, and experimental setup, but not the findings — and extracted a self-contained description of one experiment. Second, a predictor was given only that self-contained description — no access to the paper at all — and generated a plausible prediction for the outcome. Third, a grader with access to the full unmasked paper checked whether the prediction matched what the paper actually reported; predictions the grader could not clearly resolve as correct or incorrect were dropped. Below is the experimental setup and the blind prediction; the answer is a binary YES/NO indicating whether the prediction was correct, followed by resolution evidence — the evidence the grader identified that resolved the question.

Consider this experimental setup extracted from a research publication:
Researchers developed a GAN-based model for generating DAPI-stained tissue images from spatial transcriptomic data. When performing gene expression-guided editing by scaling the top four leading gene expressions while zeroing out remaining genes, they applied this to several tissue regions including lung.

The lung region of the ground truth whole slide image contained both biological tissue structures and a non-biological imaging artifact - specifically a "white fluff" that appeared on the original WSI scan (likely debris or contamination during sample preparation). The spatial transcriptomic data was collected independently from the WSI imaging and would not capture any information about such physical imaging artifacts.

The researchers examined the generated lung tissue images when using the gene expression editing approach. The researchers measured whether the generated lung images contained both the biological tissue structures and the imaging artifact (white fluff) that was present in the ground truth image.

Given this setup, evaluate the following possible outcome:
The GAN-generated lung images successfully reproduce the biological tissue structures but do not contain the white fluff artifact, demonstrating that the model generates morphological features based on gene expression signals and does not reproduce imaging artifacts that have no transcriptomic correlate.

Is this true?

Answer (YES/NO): YES